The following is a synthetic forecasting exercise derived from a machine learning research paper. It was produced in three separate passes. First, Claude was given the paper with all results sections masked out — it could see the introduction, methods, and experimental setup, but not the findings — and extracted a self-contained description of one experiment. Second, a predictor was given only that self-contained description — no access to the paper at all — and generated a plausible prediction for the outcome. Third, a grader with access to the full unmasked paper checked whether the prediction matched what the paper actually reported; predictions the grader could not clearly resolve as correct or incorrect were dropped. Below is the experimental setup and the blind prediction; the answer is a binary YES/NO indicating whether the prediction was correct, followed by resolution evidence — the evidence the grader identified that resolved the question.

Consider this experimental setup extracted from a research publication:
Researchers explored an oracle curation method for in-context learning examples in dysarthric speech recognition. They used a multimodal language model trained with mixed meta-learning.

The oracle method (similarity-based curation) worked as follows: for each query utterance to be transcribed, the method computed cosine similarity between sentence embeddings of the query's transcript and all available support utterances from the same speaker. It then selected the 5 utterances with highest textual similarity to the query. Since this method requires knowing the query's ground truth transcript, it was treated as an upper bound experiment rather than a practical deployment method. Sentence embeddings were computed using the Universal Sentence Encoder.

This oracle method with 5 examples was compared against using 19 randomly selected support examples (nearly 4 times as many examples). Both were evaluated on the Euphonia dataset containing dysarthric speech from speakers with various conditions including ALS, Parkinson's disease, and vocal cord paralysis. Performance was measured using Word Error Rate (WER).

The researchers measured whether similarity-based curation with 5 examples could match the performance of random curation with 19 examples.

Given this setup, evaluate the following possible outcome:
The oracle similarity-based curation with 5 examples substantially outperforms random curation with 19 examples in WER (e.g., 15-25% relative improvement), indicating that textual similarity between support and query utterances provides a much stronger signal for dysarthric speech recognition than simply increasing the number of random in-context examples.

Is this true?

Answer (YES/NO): NO